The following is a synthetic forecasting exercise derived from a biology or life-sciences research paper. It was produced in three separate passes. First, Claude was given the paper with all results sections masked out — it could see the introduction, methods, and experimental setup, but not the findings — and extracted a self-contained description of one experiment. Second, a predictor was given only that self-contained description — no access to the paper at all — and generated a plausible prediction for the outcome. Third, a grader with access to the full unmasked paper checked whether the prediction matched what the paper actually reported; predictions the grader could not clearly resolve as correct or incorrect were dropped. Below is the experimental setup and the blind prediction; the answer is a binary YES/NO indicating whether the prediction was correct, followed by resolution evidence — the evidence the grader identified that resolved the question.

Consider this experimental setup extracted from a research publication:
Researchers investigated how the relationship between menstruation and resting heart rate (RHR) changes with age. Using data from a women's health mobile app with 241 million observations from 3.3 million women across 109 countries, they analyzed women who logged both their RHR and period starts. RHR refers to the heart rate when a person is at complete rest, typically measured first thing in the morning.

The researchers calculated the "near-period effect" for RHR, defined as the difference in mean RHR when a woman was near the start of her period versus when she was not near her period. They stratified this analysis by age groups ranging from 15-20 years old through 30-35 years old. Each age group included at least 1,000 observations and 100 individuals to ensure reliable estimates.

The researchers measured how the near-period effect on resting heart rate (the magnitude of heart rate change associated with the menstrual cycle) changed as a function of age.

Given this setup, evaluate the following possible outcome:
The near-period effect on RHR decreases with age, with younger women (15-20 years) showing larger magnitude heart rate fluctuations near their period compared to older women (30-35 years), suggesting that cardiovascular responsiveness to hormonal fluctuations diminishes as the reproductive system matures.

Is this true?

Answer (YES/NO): YES